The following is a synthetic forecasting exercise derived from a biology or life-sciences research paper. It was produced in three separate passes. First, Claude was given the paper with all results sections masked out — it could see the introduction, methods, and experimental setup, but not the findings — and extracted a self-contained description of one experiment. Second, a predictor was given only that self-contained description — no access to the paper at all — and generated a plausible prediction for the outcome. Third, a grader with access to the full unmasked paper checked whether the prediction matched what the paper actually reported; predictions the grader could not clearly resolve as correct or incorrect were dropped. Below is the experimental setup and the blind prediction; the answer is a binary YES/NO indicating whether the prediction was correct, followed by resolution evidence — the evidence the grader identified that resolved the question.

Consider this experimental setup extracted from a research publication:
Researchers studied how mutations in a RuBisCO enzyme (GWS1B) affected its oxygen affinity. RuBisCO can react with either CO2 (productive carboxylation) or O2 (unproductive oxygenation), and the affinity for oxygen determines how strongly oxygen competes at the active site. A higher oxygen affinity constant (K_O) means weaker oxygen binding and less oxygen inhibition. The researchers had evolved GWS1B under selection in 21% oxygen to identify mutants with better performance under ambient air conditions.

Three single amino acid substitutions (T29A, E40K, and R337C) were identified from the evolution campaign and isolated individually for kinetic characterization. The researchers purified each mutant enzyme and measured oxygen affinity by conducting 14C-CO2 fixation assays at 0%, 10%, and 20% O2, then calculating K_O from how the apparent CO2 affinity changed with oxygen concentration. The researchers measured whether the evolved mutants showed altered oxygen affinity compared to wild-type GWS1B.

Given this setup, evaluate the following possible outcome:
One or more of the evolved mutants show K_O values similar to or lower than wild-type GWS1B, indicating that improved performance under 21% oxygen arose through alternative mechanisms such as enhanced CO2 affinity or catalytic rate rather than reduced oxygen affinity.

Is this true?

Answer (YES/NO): NO